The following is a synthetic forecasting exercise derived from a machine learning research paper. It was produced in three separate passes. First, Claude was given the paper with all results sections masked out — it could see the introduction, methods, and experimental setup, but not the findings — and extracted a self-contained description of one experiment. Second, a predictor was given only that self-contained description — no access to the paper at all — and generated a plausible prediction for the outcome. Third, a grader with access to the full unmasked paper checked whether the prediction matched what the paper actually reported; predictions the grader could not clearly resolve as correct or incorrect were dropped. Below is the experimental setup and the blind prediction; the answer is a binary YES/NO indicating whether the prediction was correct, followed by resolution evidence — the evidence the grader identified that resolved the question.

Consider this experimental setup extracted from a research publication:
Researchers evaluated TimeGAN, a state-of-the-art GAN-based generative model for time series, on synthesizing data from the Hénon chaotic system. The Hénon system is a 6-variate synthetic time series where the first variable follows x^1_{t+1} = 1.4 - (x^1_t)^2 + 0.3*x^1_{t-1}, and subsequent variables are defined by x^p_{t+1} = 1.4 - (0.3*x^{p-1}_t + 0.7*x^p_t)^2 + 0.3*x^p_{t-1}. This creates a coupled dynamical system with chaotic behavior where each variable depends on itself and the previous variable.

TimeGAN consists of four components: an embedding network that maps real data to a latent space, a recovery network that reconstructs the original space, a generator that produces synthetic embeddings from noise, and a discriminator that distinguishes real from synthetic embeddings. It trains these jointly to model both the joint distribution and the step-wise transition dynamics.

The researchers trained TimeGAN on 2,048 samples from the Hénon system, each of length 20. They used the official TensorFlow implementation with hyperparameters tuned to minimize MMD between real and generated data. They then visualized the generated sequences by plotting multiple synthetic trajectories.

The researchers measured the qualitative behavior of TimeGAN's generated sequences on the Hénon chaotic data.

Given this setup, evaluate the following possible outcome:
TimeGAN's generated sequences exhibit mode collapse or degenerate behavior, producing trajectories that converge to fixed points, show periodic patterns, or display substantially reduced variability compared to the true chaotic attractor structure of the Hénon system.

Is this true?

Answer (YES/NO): YES